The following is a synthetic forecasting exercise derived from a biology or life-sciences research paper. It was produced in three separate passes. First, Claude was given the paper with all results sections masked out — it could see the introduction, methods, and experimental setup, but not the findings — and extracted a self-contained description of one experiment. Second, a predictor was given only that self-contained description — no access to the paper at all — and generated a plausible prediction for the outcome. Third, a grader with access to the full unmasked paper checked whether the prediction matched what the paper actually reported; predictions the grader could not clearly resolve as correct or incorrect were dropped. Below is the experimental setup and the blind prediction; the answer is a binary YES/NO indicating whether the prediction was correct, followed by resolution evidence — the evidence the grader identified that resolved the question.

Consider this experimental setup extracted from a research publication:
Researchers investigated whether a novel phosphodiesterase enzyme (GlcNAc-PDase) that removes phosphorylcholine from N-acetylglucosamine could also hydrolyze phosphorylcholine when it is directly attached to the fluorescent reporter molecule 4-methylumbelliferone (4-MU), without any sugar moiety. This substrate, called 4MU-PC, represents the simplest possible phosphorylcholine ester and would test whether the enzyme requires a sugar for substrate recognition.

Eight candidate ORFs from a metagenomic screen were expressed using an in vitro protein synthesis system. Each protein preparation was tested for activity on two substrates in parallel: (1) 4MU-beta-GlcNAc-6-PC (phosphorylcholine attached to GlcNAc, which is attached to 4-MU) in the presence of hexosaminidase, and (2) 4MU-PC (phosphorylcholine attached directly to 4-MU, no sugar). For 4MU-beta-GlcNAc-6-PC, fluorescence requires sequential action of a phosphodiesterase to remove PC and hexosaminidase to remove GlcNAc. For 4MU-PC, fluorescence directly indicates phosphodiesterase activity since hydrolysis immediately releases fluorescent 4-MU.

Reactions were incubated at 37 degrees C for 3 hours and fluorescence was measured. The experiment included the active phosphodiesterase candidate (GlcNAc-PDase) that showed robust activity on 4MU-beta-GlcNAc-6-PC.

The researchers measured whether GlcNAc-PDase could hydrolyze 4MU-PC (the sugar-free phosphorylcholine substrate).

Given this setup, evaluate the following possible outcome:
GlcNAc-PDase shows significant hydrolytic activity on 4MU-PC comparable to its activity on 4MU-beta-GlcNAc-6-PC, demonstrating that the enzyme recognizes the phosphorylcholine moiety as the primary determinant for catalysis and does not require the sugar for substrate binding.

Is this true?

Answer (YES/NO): NO